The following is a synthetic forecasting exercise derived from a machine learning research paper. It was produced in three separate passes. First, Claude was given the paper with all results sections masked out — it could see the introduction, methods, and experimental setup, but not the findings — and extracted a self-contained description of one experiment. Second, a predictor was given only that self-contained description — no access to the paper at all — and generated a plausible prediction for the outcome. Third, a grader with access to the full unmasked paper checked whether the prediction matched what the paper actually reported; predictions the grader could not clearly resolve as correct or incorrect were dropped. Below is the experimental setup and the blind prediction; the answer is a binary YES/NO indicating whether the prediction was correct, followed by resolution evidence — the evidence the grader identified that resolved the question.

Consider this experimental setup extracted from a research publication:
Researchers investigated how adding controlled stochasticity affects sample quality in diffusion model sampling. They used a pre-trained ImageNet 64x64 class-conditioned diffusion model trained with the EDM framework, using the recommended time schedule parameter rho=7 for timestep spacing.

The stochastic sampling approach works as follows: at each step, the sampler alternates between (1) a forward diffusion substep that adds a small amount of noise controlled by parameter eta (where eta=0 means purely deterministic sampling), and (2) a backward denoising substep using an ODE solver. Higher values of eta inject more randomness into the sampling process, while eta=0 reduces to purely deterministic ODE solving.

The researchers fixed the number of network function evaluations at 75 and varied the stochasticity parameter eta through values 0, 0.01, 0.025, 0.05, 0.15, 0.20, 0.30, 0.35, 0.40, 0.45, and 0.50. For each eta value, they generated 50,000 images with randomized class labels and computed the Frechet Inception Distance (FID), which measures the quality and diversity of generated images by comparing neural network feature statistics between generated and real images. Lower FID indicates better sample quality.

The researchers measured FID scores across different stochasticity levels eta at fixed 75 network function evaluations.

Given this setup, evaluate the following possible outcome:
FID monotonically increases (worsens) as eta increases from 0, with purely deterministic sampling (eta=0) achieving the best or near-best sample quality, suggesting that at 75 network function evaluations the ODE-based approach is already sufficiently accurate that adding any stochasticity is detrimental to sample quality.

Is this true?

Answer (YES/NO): NO